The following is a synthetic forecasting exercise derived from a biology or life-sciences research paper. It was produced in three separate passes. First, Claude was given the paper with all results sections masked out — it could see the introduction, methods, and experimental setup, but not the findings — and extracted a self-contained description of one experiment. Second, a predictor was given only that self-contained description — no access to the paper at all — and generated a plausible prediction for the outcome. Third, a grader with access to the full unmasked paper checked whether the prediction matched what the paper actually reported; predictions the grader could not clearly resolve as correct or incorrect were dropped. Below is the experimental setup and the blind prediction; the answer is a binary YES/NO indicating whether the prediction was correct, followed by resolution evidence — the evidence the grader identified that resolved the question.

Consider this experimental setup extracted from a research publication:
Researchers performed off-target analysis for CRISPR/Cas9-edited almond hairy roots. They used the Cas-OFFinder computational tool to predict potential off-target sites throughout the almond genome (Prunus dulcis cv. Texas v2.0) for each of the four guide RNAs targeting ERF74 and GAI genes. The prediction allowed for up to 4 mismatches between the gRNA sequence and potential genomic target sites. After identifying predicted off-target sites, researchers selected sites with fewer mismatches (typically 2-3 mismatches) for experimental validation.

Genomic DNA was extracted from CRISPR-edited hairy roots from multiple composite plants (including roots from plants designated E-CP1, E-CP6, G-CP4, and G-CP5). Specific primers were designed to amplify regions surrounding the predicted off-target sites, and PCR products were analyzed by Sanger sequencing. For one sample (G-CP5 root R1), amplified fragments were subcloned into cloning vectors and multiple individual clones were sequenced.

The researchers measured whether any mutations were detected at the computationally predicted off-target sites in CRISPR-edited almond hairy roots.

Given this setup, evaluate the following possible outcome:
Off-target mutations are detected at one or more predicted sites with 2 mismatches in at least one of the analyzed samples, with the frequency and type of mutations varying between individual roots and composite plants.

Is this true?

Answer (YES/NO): NO